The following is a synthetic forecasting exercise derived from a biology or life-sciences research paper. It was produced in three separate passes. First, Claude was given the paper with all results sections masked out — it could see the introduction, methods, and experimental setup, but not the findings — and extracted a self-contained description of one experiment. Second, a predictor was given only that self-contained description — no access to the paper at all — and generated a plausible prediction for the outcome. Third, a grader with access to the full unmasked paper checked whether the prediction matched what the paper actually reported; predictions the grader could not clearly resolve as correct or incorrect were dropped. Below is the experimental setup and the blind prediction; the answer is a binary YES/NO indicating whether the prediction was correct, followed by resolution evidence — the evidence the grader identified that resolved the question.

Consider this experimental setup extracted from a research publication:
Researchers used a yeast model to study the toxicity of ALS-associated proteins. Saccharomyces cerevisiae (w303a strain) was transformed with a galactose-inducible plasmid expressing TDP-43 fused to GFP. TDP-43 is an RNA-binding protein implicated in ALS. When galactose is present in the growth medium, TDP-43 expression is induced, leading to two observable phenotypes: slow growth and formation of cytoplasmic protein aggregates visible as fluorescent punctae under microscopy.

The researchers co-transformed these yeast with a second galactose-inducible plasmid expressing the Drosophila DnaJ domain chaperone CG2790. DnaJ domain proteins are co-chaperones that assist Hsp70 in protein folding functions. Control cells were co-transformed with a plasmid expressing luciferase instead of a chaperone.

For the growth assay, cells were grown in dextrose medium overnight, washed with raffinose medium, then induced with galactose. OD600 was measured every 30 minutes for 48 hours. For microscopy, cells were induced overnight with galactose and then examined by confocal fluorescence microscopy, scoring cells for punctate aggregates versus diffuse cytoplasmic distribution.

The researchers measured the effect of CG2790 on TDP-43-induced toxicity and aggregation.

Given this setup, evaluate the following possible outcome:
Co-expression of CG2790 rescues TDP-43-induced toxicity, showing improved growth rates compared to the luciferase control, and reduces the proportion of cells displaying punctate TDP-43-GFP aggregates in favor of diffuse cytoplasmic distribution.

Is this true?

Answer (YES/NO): NO